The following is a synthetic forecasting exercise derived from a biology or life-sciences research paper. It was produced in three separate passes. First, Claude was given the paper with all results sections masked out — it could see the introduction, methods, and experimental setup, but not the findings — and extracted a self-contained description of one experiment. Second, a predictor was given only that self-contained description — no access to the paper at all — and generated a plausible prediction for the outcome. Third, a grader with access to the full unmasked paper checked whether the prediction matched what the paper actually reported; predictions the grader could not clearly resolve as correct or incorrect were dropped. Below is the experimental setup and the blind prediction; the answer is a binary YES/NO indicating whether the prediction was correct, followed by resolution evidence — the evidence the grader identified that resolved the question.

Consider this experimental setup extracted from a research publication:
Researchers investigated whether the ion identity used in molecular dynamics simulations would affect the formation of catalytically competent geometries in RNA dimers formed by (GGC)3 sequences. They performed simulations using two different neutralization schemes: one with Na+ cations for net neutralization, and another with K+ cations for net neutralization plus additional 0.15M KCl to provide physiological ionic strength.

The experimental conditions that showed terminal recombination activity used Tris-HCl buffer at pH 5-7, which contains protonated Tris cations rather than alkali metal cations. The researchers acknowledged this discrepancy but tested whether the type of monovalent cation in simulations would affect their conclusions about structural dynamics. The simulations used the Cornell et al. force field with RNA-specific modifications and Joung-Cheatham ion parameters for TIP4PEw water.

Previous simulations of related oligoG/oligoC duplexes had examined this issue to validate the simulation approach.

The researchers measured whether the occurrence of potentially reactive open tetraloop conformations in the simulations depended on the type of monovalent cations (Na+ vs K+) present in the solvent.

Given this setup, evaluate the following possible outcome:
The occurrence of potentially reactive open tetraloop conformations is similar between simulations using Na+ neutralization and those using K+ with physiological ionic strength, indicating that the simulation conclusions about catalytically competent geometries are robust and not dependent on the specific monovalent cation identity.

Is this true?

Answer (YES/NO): YES